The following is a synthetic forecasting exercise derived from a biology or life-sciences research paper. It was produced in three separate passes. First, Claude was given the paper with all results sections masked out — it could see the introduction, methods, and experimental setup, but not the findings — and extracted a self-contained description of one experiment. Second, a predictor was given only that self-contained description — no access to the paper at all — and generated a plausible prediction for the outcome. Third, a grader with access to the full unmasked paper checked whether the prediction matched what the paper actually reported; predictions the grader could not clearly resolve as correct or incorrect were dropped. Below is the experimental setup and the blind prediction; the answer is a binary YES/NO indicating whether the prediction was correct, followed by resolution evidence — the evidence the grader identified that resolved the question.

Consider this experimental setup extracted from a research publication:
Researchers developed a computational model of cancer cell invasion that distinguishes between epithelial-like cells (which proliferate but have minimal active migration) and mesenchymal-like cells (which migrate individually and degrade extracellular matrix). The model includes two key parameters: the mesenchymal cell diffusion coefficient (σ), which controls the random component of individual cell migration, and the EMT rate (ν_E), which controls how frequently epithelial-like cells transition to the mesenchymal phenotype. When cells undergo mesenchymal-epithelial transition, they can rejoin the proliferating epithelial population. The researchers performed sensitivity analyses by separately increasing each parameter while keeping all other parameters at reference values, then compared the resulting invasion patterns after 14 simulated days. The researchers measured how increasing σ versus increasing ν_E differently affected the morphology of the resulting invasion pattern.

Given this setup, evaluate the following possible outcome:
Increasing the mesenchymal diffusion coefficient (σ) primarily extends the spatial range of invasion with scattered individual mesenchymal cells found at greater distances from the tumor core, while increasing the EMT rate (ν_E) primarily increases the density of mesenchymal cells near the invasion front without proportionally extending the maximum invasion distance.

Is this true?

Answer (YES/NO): NO